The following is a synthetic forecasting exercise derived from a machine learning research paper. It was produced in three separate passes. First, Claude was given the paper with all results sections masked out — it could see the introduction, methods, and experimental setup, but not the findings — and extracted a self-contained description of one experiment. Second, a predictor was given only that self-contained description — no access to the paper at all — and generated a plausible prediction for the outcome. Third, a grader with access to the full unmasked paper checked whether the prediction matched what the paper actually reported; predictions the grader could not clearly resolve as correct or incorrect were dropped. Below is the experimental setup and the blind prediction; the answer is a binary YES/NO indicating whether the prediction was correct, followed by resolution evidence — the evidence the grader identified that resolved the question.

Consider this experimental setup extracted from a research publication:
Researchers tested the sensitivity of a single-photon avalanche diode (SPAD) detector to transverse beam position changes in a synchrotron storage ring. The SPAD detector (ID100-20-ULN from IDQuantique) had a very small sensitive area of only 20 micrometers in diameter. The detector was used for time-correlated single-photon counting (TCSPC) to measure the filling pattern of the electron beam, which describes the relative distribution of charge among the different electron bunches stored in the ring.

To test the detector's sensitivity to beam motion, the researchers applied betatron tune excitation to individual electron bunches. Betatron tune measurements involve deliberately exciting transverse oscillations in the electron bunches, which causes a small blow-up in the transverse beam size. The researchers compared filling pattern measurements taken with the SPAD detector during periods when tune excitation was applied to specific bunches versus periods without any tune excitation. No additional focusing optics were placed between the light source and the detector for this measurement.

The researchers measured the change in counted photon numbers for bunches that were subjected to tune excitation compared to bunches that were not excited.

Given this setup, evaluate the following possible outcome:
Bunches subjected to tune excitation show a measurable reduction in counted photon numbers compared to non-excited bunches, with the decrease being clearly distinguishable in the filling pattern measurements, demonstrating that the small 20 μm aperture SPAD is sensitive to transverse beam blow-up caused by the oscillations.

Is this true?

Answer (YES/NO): YES